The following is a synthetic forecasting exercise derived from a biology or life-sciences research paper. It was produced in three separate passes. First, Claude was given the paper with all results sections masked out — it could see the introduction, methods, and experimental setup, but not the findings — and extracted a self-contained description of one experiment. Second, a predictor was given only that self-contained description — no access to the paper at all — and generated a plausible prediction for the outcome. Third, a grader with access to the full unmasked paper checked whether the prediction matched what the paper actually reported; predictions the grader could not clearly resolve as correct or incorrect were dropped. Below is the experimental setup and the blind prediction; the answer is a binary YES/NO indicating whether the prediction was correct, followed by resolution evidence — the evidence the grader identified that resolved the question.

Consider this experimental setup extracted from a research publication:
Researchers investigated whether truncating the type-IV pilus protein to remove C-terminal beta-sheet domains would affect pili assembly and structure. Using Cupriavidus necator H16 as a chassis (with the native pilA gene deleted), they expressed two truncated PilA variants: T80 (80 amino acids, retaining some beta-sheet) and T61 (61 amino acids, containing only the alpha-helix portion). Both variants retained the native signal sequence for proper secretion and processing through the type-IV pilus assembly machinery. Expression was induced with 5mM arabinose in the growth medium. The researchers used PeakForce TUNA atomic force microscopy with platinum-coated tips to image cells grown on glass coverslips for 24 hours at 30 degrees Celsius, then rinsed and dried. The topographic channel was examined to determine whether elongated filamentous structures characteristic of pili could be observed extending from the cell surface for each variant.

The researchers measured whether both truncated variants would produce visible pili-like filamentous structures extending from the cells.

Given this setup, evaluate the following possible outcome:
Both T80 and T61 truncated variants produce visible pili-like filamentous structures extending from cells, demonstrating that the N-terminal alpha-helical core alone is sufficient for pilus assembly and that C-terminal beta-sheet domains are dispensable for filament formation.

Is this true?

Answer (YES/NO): YES